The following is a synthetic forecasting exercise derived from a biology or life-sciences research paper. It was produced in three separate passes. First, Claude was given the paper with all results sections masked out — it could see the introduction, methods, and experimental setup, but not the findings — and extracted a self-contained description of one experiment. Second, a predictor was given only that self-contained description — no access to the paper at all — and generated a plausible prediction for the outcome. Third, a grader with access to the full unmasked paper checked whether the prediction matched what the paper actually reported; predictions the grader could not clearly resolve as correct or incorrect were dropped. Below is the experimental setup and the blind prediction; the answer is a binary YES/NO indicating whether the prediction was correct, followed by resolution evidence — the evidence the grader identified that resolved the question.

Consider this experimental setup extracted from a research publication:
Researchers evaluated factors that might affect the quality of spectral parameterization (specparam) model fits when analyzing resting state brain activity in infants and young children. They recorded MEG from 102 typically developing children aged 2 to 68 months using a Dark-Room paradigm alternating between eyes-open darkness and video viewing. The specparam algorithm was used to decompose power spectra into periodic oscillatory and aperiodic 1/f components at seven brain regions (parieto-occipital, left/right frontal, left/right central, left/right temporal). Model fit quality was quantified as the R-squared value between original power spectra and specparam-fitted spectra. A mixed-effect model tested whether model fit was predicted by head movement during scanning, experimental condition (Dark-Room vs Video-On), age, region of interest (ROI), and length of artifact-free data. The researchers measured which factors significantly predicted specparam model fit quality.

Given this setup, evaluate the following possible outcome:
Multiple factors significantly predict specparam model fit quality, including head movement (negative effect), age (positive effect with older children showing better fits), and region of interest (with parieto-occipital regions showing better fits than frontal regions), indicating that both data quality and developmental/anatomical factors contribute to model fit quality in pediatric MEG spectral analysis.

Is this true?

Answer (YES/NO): NO